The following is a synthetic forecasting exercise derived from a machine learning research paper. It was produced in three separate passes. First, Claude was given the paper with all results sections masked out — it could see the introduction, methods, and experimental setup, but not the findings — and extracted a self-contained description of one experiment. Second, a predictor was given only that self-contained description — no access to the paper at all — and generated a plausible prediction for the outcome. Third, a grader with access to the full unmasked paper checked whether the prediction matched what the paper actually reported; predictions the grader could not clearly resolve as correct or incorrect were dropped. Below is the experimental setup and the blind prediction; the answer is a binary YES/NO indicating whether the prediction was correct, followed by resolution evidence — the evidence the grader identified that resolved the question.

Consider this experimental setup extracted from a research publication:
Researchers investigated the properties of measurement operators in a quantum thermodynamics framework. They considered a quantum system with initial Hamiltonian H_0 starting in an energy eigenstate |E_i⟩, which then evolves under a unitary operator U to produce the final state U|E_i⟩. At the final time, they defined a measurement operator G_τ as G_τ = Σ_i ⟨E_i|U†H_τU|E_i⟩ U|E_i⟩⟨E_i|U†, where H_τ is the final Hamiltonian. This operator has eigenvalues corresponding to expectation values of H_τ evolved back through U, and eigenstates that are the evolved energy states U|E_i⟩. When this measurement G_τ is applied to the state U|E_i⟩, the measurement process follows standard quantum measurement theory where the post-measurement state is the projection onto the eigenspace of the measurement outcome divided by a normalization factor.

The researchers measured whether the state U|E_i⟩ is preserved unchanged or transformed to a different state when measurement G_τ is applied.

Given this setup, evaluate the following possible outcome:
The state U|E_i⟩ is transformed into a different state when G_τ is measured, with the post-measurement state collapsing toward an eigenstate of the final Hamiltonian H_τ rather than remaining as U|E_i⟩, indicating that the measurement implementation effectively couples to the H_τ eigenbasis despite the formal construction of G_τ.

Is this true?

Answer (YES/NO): NO